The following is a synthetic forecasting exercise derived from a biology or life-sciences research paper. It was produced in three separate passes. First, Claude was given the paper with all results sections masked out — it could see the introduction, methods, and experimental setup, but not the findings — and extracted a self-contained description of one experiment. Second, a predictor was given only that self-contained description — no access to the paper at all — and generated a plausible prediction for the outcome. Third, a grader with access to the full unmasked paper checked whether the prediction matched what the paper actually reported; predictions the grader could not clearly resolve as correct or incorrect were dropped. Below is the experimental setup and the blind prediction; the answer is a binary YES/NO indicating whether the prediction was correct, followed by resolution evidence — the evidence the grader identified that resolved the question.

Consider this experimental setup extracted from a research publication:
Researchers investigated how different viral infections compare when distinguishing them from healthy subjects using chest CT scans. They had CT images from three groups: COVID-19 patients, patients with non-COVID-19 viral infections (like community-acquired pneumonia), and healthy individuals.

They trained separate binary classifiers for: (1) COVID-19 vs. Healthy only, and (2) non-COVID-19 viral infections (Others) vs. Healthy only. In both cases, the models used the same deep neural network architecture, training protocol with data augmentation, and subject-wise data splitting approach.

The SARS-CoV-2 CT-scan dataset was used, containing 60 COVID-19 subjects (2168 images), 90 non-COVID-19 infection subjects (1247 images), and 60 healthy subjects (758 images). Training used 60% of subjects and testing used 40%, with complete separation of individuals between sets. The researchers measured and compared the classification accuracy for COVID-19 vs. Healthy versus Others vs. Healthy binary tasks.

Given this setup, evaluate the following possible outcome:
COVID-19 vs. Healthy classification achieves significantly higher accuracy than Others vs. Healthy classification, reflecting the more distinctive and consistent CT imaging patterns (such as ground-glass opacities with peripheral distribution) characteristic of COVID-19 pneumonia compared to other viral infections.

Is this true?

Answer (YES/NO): NO